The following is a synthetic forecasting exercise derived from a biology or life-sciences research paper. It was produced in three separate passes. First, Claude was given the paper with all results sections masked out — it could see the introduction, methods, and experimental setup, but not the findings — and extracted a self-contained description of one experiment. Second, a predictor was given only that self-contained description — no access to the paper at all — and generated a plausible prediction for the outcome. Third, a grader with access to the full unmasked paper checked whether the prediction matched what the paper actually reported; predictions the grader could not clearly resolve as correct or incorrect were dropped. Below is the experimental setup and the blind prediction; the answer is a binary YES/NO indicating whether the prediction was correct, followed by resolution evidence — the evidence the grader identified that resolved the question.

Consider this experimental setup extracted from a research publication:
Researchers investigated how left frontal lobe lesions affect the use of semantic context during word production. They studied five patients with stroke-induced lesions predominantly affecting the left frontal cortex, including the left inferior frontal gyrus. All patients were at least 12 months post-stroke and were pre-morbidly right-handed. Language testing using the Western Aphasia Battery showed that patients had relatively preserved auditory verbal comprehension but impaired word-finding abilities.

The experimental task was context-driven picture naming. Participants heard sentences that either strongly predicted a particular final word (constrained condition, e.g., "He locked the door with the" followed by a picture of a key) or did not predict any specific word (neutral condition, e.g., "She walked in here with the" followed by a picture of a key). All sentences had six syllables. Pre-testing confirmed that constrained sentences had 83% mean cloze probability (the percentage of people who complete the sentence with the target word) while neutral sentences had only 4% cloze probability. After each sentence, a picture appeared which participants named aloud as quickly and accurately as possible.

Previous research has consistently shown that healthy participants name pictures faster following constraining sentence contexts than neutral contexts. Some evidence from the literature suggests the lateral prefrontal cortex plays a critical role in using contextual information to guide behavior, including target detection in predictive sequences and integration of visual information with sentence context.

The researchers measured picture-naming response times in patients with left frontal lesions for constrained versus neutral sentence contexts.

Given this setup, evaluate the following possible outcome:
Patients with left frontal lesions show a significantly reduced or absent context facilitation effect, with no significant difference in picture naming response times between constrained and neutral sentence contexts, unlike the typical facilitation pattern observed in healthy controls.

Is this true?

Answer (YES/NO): NO